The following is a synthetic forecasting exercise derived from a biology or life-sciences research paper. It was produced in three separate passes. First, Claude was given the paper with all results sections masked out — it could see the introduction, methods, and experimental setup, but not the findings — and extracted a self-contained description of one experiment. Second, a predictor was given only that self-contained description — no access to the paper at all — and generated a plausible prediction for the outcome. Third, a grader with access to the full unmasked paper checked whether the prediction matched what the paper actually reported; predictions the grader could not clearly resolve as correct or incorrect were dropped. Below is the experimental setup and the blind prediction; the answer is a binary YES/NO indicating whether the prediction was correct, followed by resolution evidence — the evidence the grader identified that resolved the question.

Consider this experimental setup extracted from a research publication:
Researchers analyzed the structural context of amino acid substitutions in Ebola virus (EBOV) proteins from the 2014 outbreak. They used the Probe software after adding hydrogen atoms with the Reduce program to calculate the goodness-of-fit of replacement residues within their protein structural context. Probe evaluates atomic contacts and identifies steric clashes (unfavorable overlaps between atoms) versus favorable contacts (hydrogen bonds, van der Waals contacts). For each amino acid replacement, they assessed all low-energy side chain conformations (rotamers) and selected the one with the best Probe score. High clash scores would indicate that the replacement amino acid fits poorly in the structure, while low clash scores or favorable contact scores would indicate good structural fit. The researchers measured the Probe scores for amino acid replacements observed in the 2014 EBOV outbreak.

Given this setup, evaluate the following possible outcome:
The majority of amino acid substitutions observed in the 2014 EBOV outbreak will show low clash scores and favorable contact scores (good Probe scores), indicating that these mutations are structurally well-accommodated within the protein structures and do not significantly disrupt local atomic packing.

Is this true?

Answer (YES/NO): YES